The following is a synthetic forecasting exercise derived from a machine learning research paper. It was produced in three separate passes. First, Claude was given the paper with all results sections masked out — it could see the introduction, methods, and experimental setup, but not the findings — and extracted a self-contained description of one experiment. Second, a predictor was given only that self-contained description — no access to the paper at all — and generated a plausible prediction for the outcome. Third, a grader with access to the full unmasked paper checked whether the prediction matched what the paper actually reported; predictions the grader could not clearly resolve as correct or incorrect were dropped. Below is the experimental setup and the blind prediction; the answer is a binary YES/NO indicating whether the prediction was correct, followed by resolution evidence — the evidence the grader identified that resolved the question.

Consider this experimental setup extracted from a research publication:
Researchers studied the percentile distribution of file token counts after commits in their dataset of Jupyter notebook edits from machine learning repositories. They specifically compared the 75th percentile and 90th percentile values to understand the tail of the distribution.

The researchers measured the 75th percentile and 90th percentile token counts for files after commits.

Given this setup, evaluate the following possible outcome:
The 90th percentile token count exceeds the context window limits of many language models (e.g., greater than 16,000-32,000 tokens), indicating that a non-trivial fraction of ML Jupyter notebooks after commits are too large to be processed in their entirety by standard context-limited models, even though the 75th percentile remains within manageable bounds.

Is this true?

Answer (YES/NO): NO